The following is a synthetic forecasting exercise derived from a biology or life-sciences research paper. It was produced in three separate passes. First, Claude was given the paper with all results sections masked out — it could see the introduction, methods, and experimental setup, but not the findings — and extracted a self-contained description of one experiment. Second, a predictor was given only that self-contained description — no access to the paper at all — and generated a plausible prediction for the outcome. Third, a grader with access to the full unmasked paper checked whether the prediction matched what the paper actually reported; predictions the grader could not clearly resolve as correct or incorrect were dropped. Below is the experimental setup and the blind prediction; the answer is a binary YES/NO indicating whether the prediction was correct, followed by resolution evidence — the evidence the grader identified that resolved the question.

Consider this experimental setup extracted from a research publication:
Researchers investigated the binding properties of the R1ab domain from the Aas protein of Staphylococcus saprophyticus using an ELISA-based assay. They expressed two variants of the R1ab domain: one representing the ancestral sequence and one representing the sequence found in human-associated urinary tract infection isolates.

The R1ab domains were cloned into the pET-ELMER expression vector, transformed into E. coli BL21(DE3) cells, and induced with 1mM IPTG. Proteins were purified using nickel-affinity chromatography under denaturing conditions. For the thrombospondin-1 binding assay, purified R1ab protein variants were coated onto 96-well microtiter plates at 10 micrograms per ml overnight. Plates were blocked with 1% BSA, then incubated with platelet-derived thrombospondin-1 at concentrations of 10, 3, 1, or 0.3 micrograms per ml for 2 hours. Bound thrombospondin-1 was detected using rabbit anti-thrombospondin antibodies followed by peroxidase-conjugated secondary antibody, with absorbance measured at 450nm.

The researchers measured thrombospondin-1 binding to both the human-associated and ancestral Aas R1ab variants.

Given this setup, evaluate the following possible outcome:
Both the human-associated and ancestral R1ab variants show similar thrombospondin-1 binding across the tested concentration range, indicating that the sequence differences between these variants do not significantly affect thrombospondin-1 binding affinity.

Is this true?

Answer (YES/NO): YES